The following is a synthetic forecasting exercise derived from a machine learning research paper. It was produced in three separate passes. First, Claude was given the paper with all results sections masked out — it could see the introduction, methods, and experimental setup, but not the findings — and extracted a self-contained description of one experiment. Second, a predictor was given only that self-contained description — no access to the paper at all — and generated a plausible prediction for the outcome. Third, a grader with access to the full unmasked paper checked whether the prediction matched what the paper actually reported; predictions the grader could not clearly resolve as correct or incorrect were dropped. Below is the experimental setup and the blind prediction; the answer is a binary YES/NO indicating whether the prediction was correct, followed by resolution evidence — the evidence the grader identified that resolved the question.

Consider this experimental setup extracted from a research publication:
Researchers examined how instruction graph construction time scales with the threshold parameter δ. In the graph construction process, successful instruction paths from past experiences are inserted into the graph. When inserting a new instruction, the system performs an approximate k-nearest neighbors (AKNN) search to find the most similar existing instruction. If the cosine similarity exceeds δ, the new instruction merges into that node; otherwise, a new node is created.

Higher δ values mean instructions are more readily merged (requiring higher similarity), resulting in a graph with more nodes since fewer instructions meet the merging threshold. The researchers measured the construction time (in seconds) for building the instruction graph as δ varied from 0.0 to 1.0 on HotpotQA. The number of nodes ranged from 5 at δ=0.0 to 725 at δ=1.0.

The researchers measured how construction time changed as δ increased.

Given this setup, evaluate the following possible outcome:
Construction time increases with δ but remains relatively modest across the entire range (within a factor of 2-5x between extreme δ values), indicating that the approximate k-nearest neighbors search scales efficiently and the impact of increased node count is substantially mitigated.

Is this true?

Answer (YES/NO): NO